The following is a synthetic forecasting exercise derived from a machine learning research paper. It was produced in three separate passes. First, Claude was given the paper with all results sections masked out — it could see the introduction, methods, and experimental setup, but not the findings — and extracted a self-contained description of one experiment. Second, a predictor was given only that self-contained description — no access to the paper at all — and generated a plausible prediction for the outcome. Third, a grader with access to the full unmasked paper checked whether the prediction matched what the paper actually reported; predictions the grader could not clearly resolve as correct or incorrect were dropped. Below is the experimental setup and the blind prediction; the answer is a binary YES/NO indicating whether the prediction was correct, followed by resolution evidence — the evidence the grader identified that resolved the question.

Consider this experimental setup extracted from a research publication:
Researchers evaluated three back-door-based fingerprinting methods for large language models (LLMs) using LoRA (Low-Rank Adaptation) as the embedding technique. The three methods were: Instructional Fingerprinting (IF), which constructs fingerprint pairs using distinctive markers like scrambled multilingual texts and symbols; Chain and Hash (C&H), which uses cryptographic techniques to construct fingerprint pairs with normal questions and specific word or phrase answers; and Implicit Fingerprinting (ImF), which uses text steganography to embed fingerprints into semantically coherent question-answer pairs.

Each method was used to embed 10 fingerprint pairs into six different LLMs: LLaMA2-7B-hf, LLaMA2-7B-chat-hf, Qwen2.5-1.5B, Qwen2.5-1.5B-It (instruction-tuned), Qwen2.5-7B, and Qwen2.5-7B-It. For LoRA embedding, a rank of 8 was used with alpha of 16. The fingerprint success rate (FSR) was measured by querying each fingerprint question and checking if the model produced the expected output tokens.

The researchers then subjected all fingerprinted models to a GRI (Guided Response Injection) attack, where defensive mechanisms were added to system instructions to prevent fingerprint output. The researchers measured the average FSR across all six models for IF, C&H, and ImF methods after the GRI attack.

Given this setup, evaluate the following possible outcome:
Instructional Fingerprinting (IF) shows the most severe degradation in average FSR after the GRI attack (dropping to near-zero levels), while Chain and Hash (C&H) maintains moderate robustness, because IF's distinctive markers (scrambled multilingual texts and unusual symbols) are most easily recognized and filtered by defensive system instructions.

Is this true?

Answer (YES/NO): NO